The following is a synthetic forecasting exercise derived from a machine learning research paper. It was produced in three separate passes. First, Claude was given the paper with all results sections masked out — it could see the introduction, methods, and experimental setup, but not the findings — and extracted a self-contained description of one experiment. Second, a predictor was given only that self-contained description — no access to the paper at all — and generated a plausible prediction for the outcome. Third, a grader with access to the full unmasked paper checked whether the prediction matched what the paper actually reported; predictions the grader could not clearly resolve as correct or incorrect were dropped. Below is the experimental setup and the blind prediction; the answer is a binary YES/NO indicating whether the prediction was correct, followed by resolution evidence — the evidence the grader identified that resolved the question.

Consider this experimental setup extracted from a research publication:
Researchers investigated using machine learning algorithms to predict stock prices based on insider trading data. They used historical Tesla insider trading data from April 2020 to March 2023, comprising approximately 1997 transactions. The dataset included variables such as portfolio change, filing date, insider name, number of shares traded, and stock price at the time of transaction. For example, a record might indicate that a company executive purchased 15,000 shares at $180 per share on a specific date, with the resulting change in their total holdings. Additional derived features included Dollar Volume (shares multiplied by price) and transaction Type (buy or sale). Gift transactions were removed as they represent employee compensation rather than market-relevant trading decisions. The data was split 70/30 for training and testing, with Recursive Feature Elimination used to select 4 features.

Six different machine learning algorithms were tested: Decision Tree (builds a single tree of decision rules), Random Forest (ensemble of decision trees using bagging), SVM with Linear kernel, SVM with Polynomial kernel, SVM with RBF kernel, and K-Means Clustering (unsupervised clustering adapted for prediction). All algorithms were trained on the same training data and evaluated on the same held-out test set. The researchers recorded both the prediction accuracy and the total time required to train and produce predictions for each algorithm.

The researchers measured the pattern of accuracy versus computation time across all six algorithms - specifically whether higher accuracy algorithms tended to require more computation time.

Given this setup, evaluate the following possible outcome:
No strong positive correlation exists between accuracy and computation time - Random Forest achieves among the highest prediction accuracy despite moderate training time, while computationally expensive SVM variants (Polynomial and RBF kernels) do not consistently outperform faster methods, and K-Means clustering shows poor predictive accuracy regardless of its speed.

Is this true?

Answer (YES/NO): NO